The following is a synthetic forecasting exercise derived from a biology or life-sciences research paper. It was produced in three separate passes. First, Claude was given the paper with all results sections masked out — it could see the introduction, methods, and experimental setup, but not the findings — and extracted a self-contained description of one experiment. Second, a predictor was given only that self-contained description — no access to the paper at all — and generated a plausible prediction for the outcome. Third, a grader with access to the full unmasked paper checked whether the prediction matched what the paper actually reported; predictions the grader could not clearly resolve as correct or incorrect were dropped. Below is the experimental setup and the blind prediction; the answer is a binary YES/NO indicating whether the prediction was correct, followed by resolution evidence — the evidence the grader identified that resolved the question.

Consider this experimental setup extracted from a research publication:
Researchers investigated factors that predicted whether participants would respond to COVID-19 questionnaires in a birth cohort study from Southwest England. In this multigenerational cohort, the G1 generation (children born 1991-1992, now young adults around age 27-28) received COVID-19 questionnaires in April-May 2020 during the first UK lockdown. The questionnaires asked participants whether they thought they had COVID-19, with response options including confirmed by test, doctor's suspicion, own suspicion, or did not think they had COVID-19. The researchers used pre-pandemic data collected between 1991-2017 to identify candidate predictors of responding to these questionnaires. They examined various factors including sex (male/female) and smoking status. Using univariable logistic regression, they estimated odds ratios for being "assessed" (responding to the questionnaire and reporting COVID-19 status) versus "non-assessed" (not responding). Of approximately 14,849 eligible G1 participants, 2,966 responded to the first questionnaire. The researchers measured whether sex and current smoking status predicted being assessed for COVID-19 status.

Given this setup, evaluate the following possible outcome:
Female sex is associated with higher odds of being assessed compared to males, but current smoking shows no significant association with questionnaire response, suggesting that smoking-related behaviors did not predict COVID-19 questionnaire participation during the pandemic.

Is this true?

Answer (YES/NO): NO